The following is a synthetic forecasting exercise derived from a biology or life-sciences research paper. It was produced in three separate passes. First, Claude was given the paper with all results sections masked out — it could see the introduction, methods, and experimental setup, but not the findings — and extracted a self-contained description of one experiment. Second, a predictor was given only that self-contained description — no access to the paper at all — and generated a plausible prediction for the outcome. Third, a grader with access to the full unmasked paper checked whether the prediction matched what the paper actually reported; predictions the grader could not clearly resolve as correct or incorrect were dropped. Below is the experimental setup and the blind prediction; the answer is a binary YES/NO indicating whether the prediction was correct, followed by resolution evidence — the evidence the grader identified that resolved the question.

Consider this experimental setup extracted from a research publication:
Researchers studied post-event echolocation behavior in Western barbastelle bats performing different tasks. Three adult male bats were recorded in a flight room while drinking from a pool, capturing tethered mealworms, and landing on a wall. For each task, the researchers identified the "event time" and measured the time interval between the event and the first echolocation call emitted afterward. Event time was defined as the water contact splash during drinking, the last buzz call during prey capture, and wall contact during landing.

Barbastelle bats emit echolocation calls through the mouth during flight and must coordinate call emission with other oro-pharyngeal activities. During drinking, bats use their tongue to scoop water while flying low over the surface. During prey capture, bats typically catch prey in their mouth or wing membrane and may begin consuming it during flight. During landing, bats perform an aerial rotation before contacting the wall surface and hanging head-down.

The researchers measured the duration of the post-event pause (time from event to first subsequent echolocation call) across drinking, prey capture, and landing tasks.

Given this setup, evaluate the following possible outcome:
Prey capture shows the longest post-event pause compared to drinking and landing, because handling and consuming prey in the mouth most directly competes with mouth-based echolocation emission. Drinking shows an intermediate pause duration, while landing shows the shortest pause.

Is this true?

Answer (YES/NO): NO